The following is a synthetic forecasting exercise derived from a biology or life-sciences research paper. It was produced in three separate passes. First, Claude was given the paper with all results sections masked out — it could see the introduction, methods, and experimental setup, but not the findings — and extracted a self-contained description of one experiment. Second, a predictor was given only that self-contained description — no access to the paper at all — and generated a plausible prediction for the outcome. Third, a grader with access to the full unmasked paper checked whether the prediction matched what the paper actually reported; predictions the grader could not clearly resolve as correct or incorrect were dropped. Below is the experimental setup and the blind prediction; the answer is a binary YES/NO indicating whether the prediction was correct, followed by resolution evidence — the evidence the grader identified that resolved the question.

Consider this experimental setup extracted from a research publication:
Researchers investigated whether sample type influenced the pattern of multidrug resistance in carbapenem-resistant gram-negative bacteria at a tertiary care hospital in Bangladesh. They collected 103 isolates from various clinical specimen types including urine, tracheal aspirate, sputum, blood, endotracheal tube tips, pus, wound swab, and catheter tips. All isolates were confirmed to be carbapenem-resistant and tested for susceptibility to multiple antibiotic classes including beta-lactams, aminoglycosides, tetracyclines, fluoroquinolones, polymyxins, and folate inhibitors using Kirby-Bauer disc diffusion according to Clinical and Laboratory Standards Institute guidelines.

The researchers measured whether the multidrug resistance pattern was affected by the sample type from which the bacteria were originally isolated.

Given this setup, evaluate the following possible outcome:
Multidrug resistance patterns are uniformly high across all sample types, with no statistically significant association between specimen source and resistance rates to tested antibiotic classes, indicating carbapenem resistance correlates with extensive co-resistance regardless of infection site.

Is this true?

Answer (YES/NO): YES